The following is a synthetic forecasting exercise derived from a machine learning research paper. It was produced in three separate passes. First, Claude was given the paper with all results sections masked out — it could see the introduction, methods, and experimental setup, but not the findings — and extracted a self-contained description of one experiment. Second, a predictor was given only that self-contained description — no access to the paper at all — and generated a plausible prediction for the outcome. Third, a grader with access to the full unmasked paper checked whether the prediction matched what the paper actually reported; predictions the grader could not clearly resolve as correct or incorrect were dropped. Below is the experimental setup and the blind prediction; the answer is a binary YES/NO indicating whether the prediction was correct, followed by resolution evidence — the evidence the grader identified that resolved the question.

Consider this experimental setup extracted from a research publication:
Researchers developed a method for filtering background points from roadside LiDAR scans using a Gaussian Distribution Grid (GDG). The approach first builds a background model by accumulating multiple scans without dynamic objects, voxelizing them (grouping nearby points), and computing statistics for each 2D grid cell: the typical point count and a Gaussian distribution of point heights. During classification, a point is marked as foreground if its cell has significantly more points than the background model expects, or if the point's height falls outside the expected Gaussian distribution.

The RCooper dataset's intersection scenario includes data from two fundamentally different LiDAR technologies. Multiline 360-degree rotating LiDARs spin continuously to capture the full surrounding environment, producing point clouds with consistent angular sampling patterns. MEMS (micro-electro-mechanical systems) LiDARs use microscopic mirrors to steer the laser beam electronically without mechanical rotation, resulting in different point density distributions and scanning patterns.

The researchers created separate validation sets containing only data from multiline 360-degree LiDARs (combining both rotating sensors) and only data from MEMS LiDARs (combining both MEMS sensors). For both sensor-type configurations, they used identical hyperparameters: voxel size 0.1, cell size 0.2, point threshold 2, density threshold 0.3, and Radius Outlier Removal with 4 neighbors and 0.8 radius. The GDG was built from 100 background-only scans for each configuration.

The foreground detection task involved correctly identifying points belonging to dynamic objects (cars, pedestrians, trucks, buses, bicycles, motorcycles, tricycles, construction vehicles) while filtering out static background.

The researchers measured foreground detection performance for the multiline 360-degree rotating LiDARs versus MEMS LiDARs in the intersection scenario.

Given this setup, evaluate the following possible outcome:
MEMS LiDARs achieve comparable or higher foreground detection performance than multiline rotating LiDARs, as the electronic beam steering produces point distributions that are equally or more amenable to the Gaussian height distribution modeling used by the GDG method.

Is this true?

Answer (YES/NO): YES